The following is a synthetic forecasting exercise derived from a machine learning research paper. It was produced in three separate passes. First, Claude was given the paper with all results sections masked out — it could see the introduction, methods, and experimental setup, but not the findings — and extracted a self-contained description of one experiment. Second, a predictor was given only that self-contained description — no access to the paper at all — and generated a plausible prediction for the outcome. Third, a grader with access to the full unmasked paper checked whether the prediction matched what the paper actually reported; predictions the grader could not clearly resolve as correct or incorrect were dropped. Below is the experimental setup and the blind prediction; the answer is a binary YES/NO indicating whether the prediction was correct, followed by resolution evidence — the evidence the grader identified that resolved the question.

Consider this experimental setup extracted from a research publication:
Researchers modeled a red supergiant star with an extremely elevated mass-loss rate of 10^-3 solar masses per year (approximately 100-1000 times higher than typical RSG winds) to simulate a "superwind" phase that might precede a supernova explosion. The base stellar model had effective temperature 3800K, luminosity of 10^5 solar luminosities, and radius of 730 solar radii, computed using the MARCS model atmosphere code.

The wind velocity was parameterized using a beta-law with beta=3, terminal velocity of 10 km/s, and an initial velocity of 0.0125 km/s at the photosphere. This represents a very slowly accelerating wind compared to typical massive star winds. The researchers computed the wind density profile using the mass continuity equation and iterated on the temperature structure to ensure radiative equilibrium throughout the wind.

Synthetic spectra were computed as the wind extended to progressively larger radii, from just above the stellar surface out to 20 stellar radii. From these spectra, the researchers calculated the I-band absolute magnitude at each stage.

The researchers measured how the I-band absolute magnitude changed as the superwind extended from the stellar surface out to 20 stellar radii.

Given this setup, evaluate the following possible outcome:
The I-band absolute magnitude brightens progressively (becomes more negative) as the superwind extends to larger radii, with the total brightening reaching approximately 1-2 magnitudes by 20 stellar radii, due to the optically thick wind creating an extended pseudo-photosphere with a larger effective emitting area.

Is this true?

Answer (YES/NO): NO